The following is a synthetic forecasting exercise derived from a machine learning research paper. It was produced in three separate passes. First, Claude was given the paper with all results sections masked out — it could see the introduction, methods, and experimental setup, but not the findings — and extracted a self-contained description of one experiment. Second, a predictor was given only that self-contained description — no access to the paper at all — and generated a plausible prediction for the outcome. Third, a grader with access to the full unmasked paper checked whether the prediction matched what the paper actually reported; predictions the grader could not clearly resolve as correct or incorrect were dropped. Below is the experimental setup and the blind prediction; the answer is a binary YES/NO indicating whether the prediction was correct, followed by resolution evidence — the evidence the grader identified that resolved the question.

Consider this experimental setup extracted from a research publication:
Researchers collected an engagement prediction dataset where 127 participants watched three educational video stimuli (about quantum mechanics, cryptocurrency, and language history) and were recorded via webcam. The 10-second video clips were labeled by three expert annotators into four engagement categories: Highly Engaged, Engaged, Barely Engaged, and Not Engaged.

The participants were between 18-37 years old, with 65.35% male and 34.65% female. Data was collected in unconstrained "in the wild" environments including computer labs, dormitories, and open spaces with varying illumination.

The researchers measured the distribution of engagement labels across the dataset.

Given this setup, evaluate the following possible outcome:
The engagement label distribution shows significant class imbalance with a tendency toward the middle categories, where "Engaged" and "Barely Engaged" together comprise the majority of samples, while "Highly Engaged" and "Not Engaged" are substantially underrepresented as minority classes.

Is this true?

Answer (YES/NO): NO